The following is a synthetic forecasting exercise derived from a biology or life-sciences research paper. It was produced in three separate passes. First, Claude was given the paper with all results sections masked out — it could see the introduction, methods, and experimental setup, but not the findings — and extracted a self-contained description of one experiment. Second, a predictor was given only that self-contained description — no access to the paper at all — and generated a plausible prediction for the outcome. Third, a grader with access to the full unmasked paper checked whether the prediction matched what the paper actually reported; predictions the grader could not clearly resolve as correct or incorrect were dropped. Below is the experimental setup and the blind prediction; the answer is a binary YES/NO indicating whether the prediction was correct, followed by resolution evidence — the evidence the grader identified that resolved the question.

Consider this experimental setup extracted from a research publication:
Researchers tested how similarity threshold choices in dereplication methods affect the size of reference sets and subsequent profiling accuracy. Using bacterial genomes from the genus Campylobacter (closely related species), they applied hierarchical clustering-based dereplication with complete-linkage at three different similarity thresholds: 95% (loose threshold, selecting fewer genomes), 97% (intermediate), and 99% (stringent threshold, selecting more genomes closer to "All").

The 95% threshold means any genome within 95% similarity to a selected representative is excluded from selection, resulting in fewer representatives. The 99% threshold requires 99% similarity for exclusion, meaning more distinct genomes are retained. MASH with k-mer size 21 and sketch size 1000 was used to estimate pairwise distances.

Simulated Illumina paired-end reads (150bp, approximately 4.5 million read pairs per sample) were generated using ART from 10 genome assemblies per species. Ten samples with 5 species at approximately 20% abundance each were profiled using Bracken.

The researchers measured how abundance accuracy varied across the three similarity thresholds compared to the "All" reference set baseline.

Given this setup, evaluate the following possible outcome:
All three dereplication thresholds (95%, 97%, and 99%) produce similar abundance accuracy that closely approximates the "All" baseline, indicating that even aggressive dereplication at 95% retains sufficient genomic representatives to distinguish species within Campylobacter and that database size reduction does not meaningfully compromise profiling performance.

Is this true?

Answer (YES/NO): NO